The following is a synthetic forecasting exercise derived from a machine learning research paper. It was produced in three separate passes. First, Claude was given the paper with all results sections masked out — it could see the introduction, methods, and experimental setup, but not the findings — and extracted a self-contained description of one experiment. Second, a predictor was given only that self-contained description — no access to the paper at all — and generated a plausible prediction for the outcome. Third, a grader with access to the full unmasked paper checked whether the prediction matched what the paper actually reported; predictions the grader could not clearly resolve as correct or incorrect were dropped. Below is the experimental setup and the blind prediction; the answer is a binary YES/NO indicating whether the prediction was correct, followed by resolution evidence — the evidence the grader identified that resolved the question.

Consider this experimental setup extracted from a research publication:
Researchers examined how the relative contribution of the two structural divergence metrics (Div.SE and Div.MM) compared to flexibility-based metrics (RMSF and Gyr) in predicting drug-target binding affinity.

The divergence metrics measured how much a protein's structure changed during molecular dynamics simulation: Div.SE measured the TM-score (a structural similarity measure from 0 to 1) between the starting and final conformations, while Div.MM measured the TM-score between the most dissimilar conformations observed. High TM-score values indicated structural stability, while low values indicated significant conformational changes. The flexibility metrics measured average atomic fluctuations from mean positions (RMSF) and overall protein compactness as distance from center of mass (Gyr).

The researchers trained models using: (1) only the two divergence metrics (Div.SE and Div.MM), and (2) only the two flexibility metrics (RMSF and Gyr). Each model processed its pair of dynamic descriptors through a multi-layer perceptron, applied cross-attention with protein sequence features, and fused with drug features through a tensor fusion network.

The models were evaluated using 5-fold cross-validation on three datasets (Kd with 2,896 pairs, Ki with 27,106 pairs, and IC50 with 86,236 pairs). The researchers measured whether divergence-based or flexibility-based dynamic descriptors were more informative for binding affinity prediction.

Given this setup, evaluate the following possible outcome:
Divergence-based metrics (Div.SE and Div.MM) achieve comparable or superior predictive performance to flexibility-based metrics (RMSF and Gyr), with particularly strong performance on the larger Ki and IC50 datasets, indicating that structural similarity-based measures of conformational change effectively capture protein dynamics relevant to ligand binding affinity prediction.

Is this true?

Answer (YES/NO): YES